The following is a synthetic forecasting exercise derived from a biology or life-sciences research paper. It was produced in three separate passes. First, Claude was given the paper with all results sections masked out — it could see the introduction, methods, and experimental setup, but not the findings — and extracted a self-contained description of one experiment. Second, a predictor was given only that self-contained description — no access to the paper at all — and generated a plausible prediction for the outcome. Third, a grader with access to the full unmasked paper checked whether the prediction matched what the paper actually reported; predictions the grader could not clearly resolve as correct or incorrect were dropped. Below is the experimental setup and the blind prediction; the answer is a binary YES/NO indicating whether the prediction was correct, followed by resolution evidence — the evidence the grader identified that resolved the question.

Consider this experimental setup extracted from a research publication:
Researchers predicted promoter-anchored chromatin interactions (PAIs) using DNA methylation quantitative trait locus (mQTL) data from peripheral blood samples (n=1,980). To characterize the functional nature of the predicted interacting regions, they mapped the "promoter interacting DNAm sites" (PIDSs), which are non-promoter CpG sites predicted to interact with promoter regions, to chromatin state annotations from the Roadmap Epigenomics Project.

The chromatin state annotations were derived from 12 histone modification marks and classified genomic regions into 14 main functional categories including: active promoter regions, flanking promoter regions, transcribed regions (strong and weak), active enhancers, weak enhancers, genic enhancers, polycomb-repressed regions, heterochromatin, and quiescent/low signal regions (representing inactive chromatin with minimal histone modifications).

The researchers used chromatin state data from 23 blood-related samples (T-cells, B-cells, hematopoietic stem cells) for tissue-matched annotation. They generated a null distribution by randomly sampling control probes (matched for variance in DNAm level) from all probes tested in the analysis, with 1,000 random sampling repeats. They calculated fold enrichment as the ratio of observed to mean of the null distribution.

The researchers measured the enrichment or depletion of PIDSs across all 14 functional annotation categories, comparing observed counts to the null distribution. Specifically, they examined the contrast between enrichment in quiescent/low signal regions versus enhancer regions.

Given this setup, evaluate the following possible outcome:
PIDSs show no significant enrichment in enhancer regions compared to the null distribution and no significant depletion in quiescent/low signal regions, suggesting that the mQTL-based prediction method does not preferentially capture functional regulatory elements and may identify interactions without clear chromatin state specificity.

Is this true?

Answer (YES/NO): NO